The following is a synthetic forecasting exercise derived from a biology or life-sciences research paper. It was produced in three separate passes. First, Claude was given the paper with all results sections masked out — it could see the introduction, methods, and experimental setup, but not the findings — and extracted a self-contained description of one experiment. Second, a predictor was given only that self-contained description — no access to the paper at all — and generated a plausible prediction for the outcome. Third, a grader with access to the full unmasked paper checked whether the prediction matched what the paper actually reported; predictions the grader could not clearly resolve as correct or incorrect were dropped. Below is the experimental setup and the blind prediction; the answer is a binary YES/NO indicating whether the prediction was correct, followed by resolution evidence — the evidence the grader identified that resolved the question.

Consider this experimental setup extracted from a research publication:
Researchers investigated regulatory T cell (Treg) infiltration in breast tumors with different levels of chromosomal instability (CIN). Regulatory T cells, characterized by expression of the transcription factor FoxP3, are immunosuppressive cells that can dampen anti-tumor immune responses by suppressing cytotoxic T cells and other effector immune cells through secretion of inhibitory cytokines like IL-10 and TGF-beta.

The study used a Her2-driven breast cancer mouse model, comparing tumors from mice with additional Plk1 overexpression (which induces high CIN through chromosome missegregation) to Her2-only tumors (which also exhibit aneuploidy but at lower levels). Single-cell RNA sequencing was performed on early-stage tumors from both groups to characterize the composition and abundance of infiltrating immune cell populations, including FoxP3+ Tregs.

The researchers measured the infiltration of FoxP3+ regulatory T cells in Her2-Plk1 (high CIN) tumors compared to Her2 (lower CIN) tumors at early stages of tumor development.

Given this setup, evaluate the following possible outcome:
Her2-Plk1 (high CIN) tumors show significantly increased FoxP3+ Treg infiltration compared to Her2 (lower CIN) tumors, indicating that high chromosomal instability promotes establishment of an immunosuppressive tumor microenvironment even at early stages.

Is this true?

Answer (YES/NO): YES